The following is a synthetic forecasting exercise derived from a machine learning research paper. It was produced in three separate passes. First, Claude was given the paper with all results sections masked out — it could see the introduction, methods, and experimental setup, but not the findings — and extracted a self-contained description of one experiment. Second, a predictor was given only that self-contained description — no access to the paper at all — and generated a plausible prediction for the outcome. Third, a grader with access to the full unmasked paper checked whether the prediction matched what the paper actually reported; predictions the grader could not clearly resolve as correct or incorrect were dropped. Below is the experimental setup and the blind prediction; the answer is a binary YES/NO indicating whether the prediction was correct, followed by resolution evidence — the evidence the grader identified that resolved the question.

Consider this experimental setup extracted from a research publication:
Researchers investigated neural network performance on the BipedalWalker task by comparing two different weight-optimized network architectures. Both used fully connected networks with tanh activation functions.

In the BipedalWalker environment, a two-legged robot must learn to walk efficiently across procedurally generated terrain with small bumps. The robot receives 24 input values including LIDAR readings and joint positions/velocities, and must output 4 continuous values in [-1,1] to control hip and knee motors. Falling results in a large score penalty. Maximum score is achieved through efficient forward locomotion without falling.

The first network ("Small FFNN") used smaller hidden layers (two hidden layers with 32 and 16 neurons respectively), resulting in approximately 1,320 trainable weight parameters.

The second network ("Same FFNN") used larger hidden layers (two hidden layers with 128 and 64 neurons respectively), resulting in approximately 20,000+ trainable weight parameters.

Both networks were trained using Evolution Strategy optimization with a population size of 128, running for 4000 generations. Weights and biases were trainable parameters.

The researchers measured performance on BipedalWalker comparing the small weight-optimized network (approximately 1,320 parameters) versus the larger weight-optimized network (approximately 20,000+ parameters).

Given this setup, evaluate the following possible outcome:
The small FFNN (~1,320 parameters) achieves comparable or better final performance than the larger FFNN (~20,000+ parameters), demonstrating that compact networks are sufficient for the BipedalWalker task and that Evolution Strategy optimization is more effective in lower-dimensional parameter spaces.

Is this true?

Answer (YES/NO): NO